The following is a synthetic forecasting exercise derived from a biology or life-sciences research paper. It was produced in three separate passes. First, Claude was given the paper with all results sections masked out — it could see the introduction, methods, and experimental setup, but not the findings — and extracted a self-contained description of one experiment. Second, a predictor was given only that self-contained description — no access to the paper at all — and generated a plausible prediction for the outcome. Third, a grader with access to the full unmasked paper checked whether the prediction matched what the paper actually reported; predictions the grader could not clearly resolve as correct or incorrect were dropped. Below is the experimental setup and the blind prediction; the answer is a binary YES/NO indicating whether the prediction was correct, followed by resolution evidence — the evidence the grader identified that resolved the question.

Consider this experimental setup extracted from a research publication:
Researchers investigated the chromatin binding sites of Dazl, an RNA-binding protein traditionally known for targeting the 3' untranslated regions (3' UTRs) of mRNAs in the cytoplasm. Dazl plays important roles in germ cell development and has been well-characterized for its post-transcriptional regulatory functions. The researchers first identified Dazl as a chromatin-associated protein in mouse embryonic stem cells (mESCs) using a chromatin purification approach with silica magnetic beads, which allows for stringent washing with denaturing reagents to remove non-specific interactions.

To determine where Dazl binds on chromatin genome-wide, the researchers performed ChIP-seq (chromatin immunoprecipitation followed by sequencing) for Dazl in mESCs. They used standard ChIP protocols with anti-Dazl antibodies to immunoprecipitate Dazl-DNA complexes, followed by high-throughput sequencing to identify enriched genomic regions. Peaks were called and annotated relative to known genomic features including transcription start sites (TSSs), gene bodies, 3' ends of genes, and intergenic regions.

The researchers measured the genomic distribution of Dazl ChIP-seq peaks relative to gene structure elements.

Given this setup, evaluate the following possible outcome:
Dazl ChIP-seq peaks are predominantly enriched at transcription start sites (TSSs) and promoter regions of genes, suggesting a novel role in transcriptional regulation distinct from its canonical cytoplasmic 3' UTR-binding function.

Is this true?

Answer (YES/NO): YES